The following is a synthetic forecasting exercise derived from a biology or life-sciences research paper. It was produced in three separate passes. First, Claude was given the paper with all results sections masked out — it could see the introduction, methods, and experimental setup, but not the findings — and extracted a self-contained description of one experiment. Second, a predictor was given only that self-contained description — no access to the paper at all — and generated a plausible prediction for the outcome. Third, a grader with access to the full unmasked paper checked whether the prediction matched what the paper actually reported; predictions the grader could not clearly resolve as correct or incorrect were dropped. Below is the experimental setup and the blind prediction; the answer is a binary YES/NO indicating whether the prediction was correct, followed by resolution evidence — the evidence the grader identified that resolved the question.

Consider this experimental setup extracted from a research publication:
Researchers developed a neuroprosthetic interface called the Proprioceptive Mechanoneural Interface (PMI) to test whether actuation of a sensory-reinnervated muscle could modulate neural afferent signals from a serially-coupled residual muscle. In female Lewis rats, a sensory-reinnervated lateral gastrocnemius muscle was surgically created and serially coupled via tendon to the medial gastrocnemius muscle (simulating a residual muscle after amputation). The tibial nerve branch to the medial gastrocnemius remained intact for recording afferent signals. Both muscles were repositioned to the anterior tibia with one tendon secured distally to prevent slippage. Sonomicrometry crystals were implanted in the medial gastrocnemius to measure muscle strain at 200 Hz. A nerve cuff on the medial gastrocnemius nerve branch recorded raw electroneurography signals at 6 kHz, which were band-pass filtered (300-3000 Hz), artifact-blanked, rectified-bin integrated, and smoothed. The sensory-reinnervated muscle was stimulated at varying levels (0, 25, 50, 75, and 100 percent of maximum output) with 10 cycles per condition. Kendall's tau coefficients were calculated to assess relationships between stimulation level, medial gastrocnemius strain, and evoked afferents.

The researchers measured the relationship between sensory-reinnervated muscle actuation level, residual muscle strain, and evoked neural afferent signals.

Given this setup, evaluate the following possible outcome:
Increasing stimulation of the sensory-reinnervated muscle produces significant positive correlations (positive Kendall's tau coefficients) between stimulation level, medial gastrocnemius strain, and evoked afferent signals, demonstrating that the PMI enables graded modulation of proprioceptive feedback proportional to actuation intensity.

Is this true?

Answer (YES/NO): YES